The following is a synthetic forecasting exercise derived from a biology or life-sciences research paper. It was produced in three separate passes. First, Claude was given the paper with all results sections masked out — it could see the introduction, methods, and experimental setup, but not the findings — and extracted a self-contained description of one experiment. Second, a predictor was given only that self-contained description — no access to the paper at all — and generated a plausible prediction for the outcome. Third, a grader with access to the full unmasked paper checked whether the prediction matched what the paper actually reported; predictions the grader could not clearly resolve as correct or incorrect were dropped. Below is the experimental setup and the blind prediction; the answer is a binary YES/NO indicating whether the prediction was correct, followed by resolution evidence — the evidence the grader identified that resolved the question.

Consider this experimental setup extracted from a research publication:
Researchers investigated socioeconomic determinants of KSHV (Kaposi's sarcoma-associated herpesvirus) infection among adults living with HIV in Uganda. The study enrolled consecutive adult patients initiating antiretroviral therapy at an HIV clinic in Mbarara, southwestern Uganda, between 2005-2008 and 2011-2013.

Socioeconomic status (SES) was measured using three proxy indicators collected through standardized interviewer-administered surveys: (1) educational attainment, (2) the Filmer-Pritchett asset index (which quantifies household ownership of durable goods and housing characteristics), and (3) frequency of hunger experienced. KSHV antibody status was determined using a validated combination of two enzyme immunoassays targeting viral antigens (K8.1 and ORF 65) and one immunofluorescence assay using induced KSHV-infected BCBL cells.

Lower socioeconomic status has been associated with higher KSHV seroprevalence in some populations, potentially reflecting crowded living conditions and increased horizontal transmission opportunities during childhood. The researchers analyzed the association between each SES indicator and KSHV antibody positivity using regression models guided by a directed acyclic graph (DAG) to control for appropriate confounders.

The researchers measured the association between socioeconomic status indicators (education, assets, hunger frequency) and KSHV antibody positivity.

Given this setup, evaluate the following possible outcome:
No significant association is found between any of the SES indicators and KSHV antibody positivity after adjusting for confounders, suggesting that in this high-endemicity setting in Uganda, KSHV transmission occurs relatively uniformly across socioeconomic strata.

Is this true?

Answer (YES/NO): NO